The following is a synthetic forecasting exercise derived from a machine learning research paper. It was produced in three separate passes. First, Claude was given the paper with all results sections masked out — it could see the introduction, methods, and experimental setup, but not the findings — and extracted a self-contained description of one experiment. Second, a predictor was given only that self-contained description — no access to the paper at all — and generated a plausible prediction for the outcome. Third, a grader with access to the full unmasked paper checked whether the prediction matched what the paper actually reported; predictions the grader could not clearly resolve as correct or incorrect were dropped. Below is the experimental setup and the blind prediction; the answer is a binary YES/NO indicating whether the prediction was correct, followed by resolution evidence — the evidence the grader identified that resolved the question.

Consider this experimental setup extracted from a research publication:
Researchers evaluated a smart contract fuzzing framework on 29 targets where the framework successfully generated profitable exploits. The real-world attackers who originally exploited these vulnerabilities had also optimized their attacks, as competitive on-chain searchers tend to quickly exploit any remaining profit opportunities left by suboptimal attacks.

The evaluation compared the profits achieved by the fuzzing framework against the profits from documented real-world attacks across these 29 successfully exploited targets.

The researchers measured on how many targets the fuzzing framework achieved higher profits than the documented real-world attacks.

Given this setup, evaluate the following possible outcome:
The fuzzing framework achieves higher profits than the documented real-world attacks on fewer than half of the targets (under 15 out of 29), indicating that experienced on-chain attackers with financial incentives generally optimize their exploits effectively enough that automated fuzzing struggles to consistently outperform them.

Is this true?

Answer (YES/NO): YES